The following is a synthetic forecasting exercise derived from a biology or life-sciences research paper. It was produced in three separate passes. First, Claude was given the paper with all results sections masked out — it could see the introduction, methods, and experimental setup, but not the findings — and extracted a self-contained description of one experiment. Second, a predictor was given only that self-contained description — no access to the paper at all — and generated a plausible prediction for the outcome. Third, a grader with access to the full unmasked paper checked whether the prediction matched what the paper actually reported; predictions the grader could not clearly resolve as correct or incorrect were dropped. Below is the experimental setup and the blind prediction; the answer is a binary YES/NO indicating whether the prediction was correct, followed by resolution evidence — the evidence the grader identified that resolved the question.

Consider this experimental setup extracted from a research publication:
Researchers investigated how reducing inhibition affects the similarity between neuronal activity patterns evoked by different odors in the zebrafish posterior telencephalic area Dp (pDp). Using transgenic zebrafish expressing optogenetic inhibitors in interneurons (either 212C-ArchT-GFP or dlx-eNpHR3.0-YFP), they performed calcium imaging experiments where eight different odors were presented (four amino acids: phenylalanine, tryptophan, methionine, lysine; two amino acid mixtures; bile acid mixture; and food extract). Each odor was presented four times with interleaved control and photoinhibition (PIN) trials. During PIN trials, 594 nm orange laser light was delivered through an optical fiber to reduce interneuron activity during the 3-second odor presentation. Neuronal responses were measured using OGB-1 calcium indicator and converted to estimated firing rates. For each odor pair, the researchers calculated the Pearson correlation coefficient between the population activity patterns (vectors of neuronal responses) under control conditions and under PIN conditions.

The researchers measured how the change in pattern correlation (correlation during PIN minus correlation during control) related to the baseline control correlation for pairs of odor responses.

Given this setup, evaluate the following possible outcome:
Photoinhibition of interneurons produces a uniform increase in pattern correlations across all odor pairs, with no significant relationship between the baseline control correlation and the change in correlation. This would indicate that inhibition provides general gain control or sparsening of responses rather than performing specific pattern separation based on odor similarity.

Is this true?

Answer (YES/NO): NO